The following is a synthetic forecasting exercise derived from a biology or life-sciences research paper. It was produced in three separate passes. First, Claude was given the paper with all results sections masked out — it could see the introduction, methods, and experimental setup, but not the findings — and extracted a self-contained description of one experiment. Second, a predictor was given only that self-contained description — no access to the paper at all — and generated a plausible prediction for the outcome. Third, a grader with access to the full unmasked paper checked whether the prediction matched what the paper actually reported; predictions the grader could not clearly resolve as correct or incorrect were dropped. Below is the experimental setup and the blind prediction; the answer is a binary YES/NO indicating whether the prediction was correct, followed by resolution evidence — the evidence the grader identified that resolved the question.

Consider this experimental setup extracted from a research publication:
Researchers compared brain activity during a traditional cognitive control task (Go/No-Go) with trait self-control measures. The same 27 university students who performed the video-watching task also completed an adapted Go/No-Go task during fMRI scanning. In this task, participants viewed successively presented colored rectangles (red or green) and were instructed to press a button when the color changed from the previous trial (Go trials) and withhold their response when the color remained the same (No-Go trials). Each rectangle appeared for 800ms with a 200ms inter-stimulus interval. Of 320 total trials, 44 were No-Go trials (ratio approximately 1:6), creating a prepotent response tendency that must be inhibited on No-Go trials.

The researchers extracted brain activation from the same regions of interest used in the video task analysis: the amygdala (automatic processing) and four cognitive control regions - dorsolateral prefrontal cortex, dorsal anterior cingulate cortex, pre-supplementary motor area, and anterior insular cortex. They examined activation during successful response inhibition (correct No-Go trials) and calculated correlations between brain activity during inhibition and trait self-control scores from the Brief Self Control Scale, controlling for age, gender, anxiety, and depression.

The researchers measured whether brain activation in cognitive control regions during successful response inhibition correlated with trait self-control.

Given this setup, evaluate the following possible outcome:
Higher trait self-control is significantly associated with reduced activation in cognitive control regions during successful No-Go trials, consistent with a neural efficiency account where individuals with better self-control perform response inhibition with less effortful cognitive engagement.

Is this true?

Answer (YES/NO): NO